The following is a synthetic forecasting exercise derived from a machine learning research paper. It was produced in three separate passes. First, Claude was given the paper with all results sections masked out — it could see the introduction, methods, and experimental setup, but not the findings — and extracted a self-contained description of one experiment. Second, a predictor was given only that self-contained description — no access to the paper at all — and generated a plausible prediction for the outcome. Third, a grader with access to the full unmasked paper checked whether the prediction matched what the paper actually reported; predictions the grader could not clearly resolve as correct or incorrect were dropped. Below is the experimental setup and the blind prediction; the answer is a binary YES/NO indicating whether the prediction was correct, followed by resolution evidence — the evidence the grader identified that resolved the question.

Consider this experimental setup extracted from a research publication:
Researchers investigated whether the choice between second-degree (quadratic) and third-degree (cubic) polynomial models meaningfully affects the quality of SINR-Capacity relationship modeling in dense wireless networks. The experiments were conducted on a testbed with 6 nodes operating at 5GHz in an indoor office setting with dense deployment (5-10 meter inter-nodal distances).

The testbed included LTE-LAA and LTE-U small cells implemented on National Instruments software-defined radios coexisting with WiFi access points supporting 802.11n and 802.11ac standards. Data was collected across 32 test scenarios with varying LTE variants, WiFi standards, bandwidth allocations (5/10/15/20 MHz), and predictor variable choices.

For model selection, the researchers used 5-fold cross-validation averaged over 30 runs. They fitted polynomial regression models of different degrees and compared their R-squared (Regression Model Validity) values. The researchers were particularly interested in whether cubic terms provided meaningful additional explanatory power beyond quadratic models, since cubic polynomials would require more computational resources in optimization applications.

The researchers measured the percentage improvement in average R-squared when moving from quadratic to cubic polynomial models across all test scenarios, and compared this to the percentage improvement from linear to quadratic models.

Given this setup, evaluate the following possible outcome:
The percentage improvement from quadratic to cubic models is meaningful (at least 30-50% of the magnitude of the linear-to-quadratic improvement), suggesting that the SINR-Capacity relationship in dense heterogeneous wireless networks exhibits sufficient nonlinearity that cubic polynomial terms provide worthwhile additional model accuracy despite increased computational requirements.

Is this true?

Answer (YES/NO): NO